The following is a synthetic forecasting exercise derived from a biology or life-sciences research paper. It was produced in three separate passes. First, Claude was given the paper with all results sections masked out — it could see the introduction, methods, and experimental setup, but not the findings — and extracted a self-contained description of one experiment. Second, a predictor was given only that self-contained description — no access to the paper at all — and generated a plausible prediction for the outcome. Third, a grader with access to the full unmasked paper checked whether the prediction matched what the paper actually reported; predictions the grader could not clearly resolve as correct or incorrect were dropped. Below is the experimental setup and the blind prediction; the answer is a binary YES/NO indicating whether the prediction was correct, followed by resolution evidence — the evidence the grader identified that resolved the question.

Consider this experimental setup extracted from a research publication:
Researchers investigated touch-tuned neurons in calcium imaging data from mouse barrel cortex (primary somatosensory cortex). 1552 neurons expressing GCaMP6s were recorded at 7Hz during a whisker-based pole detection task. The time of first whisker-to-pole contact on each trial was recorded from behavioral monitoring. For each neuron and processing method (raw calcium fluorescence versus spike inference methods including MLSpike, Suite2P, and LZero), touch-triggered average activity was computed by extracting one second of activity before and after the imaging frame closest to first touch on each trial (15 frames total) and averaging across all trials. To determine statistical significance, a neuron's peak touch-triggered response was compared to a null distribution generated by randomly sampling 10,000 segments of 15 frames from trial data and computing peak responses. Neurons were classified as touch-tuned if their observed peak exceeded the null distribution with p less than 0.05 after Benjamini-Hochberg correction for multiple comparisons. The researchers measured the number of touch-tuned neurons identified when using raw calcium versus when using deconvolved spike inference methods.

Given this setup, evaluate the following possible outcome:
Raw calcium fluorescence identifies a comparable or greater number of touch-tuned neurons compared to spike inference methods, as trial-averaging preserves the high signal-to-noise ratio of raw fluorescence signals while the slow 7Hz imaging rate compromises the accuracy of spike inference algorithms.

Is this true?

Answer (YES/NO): NO